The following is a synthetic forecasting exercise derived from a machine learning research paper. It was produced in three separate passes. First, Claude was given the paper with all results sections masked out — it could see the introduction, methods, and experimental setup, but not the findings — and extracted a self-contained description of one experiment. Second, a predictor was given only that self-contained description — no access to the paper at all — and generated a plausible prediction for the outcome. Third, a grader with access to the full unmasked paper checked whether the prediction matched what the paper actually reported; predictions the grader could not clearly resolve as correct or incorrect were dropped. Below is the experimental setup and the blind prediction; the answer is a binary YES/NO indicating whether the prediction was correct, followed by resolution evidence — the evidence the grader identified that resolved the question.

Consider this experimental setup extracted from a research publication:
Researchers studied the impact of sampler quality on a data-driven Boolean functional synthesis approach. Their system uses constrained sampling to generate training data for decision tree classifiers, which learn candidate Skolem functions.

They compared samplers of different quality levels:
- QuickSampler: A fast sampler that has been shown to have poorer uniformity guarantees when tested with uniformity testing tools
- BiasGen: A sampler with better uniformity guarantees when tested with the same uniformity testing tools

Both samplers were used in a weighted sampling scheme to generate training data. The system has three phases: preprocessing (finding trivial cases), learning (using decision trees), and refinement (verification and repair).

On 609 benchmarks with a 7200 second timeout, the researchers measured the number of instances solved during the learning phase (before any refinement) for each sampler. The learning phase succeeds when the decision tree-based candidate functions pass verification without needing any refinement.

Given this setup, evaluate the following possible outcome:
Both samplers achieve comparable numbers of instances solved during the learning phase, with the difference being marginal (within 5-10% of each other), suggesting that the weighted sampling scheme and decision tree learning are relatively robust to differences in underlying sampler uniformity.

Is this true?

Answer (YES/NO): NO